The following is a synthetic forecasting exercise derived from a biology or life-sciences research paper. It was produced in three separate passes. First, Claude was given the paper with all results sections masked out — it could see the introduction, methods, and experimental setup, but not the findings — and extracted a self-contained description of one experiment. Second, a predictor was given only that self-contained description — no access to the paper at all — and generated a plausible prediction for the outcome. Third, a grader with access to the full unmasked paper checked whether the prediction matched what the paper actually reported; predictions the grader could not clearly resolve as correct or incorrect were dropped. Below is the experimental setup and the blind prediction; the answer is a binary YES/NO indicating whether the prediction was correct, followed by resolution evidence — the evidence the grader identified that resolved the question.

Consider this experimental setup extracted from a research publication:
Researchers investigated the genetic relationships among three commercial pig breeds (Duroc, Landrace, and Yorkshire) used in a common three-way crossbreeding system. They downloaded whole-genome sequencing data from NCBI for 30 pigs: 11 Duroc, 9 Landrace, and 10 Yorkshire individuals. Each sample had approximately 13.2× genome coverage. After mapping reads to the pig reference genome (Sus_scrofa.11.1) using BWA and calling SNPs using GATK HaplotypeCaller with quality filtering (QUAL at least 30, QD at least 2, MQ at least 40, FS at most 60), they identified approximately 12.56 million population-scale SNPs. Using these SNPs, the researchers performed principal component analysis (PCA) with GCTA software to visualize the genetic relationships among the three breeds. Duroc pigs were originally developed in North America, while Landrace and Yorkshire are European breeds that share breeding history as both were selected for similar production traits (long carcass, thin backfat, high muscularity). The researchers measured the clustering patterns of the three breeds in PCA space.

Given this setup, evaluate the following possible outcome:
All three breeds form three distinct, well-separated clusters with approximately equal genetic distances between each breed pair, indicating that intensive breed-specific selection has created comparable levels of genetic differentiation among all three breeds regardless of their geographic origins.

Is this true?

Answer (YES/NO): NO